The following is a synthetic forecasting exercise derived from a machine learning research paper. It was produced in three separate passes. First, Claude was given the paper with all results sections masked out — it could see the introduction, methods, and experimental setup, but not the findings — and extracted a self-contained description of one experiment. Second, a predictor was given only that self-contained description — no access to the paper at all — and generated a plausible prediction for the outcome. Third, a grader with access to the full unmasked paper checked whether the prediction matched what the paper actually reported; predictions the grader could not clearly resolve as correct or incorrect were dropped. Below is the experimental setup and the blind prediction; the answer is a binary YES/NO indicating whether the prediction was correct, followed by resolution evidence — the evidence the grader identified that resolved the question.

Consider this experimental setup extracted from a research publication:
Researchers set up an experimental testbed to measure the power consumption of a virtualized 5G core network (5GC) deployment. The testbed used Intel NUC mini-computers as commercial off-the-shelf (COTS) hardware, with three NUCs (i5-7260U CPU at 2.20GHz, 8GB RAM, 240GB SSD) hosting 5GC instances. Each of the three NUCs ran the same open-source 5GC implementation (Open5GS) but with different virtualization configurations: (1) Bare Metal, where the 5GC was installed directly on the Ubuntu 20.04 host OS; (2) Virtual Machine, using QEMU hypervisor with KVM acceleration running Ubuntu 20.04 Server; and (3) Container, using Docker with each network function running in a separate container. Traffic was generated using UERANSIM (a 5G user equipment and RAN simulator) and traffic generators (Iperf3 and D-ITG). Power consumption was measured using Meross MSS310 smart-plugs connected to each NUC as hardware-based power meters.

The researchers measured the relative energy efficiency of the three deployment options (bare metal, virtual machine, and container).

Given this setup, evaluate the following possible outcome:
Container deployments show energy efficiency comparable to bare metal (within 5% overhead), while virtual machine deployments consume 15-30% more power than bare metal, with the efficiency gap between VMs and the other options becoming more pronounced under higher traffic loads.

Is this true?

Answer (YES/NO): NO